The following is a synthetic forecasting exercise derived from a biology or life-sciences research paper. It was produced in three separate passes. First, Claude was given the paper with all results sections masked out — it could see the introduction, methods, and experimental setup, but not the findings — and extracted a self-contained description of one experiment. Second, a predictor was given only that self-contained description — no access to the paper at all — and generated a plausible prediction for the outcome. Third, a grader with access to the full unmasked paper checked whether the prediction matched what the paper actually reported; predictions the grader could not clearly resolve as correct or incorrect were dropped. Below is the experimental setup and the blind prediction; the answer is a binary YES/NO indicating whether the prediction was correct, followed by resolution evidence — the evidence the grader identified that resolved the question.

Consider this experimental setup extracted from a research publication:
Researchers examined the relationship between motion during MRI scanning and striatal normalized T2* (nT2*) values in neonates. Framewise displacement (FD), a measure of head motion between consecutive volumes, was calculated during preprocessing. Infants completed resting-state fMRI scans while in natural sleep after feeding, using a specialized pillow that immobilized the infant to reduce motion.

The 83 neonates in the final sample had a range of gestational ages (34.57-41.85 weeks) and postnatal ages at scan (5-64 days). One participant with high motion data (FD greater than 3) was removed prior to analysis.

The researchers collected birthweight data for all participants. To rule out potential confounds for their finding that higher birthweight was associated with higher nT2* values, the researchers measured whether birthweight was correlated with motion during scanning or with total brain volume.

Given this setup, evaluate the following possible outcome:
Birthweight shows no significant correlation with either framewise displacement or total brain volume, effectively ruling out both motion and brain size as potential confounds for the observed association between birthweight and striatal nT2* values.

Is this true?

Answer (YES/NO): NO